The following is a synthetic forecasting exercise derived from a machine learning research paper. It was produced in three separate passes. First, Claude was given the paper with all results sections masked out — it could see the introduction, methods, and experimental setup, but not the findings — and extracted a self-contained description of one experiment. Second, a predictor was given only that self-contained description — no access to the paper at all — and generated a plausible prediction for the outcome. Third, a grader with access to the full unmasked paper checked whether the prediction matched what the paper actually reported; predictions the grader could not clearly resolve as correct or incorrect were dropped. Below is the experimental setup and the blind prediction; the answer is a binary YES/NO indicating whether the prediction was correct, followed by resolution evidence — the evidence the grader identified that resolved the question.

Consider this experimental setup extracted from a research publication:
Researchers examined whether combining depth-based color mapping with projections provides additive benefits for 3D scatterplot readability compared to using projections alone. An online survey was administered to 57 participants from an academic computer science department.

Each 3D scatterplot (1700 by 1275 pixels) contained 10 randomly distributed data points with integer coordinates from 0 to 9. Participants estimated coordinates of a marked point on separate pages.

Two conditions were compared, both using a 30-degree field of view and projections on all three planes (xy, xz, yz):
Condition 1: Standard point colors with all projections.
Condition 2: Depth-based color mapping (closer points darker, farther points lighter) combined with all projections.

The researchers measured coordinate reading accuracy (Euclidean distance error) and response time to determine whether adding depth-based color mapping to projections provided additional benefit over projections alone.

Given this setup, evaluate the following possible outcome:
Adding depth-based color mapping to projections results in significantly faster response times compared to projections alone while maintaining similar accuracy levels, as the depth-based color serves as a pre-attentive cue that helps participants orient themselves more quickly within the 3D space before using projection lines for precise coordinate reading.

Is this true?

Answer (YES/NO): NO